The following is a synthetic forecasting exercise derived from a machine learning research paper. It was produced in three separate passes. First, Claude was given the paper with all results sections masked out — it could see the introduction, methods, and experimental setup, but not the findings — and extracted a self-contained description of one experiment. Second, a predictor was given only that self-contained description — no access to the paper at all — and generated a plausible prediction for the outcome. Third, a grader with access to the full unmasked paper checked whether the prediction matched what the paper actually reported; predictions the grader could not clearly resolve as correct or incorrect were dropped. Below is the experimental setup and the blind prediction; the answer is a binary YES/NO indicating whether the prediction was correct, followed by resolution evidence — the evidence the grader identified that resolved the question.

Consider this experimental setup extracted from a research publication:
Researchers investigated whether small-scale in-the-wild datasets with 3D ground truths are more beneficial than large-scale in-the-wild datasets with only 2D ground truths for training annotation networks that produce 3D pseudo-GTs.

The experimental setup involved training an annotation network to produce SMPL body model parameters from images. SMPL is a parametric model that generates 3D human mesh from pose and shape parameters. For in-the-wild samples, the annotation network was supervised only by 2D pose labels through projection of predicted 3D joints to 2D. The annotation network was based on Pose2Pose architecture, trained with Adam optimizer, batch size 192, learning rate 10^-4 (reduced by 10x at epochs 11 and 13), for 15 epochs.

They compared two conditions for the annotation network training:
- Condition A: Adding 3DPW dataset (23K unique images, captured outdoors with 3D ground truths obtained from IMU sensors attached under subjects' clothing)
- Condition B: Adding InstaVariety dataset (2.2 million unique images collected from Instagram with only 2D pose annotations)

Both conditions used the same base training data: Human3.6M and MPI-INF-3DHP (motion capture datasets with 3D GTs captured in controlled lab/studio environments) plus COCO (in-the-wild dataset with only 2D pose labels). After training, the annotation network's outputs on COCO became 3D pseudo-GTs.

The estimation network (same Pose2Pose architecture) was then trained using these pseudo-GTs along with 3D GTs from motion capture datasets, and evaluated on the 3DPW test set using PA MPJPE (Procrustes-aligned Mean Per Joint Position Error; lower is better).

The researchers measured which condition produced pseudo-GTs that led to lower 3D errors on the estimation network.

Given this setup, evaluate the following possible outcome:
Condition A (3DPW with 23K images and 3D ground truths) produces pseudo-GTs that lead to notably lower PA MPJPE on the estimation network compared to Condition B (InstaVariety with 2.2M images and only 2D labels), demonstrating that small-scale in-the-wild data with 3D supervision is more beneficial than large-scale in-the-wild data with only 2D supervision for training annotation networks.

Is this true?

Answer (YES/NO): YES